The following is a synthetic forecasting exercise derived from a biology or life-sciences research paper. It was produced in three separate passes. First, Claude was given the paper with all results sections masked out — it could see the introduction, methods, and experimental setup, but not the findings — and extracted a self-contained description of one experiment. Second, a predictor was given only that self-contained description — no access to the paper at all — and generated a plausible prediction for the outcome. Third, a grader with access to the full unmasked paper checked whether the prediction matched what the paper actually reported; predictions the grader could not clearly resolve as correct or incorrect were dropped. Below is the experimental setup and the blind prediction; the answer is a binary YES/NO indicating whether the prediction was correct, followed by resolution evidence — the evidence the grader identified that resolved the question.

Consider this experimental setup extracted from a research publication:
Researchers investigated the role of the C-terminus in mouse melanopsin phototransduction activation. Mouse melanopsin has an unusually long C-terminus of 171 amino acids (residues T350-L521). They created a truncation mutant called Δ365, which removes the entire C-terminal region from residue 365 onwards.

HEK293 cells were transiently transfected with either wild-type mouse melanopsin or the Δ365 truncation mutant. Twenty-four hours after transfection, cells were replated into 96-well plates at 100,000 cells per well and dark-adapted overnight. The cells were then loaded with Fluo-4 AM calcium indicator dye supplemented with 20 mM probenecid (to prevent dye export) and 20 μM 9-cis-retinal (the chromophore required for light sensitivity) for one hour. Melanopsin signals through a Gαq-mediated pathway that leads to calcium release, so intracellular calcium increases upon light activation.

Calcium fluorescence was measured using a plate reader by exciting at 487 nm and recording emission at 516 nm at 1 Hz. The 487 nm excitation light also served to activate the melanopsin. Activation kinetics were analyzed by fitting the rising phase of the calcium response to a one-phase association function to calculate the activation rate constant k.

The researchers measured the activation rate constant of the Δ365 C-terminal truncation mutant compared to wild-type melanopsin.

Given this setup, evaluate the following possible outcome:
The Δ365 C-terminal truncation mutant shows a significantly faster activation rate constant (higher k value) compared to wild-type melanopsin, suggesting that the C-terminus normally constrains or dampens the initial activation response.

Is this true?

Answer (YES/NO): NO